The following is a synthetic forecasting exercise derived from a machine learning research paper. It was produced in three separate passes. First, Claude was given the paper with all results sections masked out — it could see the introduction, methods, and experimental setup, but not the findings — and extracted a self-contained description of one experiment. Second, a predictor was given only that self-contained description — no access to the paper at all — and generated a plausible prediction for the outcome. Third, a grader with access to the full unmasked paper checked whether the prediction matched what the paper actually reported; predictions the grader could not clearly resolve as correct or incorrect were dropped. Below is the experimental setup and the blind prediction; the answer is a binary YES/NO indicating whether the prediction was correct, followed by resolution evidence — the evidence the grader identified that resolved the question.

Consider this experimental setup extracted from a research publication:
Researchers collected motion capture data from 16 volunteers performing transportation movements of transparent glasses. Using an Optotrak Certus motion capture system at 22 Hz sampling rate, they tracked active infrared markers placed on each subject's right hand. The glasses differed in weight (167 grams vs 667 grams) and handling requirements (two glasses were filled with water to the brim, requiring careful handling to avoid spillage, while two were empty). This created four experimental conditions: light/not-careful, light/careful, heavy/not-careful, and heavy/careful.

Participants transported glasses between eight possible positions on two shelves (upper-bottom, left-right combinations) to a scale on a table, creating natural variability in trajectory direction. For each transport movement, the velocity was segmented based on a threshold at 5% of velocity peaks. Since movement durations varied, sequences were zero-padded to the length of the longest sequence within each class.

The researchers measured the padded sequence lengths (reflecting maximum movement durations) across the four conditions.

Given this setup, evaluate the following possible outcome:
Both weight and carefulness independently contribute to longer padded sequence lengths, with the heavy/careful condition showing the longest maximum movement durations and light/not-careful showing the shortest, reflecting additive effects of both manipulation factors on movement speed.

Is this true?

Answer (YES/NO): NO